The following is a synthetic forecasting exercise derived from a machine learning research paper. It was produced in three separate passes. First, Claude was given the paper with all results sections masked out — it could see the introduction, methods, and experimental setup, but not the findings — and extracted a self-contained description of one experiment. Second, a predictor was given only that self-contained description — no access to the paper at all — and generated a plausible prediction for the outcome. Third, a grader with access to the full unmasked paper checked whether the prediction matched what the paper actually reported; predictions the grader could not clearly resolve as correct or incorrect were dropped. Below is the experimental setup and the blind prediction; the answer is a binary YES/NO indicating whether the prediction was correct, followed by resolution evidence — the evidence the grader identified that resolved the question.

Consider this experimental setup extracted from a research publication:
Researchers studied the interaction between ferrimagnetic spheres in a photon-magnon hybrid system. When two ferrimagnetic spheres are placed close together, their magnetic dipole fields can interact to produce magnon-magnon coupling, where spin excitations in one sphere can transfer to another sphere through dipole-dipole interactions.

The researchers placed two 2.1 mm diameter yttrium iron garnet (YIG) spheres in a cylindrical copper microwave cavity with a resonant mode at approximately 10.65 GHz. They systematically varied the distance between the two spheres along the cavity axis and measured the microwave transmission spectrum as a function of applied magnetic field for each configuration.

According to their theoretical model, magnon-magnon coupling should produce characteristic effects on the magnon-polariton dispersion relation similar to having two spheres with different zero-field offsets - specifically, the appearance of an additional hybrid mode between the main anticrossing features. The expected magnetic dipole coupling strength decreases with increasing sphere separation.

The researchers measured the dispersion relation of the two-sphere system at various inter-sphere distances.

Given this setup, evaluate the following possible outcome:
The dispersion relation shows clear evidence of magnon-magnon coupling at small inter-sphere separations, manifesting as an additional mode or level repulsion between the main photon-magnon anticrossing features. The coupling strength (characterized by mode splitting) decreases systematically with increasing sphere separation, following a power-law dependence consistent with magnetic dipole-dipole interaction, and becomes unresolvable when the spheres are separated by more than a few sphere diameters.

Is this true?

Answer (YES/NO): NO